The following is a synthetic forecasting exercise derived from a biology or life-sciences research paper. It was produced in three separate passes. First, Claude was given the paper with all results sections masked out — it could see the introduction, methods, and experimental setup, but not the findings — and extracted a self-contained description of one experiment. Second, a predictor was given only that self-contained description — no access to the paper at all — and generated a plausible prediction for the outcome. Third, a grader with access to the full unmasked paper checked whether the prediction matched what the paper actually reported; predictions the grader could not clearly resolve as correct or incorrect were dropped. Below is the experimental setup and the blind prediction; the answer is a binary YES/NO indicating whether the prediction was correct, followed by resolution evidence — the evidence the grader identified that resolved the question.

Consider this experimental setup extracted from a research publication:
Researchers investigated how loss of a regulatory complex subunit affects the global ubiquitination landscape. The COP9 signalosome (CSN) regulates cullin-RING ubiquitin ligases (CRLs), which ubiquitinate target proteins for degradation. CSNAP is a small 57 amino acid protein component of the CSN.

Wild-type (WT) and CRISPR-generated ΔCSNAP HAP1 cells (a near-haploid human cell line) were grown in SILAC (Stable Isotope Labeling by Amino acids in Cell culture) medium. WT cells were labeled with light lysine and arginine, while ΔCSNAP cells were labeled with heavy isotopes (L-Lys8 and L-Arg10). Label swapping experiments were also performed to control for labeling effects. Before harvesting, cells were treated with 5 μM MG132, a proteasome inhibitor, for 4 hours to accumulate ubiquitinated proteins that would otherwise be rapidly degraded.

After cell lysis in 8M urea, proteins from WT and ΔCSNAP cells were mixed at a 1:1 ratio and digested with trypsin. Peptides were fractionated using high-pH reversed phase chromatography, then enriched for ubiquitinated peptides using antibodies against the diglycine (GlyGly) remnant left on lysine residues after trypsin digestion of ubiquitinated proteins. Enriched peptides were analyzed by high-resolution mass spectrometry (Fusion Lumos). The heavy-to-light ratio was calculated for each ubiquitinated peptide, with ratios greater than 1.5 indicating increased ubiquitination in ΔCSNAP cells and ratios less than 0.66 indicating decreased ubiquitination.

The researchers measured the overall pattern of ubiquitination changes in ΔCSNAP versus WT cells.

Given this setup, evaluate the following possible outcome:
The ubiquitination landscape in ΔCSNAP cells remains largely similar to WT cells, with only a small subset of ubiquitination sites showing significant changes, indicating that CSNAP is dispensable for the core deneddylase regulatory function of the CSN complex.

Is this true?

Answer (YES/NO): NO